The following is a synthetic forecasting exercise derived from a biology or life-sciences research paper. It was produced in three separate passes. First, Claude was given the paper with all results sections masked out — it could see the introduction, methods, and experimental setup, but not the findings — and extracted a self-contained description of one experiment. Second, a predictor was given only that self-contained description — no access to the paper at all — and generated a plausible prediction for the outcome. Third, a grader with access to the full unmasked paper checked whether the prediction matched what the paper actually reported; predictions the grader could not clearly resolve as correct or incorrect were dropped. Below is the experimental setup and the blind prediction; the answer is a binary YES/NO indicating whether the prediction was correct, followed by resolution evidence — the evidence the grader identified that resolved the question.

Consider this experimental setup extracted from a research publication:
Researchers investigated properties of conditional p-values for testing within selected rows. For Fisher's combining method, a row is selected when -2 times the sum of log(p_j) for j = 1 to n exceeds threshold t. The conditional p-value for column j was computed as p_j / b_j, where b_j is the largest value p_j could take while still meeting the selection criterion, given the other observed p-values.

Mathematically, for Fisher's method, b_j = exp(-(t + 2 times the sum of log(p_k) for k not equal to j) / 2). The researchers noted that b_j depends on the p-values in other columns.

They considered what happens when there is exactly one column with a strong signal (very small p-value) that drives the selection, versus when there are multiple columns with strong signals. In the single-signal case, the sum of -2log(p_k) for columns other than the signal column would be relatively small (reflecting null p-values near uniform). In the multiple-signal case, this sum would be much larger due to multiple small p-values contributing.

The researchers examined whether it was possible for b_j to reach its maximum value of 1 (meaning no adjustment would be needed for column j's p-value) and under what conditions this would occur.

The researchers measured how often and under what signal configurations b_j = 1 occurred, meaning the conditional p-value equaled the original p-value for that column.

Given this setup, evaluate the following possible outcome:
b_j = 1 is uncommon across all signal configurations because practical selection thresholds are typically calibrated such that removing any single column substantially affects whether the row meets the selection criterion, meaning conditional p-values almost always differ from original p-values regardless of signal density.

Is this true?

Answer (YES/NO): NO